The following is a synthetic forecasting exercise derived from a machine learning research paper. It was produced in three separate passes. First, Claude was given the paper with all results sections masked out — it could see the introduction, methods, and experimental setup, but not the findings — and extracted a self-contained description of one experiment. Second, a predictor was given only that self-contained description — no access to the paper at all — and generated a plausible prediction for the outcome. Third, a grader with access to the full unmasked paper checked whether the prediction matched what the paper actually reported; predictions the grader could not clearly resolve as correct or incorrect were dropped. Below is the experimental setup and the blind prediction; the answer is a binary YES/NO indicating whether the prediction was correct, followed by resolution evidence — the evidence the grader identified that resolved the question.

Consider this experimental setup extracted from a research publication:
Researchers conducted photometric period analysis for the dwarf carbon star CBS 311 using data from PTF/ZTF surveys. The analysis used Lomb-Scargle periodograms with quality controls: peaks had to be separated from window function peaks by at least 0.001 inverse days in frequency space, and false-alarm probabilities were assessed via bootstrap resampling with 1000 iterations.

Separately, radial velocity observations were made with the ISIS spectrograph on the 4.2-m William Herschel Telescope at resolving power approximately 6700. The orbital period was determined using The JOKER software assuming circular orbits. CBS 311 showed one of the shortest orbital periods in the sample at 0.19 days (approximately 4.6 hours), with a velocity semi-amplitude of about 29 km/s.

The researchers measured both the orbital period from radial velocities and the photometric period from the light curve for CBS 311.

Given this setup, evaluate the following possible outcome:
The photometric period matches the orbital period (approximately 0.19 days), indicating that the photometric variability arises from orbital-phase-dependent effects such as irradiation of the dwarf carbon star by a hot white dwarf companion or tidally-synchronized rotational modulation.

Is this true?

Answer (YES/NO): NO